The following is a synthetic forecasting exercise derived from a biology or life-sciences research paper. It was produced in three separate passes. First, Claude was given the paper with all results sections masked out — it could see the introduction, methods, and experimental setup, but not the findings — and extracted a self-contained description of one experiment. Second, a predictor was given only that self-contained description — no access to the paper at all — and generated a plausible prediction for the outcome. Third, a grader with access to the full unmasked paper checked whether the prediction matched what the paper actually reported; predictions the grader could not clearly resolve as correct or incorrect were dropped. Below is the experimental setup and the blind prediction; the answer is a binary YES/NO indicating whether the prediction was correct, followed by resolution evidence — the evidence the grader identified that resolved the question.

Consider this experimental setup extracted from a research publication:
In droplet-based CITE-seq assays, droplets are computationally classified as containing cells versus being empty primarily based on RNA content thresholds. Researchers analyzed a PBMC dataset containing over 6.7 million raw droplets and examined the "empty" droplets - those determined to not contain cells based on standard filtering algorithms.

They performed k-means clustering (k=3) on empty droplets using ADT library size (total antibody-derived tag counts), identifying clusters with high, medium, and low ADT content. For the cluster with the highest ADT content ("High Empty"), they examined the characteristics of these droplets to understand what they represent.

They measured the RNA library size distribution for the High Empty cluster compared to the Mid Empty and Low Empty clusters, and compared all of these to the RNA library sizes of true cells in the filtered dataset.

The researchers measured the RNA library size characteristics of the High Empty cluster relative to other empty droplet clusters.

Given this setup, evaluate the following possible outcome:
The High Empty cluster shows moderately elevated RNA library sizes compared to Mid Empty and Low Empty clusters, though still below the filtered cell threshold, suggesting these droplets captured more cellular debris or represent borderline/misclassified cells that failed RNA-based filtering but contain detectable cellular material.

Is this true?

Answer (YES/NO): NO